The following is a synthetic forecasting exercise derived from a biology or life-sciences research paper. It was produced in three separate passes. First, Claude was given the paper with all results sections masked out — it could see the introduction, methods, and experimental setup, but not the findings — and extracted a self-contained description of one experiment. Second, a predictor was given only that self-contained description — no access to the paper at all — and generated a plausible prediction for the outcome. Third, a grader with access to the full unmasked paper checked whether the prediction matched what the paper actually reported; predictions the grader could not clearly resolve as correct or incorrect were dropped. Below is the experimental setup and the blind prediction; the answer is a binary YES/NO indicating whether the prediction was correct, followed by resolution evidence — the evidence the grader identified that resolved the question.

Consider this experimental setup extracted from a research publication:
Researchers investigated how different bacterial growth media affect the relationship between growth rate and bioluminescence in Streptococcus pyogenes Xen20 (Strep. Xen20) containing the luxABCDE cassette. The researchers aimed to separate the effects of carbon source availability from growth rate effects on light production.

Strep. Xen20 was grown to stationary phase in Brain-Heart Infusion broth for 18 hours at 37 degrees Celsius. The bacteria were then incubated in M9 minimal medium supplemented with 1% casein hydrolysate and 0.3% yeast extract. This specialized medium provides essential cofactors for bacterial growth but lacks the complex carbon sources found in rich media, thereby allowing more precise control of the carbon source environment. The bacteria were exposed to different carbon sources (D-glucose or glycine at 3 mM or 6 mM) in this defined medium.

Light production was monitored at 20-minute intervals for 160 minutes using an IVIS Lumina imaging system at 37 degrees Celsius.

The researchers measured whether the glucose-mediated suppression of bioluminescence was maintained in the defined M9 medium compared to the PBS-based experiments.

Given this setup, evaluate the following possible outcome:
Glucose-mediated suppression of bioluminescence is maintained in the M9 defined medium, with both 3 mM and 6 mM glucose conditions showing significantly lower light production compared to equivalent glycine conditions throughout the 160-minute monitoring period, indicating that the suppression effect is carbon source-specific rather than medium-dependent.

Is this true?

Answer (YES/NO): NO